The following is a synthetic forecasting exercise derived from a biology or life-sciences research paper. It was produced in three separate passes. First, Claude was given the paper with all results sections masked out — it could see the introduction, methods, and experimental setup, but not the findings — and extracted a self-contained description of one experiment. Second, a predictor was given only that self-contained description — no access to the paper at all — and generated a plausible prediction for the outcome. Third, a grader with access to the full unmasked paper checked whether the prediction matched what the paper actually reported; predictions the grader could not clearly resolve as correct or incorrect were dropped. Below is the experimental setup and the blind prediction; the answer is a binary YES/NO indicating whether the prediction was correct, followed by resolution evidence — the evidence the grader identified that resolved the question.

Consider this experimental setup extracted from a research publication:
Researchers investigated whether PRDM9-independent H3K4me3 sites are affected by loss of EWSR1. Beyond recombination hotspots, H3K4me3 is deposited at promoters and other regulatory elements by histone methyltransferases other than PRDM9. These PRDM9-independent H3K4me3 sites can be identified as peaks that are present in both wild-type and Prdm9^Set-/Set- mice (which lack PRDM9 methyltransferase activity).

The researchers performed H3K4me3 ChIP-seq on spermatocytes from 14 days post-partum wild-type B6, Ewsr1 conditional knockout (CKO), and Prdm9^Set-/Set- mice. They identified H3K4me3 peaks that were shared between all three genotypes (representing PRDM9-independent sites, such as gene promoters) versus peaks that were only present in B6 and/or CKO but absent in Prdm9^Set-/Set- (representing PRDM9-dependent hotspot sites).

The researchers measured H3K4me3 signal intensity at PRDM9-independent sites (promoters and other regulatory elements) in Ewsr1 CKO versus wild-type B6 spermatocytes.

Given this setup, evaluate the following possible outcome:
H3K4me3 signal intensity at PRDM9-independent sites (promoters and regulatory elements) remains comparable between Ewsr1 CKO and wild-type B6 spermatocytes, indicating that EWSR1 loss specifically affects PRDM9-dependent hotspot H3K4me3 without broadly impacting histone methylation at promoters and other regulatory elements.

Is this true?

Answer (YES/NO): YES